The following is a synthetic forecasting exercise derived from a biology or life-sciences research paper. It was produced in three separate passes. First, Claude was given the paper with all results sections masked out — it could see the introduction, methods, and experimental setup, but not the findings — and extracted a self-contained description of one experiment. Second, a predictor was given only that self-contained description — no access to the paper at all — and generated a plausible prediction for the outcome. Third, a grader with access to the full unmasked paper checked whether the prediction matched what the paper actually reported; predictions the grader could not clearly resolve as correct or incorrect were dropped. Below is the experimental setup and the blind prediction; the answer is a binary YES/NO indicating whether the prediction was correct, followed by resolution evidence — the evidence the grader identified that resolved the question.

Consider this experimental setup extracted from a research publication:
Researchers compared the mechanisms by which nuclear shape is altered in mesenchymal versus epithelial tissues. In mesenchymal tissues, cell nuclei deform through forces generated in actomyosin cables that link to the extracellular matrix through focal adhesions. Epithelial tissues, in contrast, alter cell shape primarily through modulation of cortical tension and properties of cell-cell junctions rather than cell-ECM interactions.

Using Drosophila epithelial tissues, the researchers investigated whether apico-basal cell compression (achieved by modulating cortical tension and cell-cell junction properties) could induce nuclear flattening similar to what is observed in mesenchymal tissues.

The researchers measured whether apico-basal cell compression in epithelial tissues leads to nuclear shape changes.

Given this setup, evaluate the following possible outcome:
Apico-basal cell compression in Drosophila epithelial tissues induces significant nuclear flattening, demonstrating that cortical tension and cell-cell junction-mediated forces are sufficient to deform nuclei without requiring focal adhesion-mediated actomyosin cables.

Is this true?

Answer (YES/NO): YES